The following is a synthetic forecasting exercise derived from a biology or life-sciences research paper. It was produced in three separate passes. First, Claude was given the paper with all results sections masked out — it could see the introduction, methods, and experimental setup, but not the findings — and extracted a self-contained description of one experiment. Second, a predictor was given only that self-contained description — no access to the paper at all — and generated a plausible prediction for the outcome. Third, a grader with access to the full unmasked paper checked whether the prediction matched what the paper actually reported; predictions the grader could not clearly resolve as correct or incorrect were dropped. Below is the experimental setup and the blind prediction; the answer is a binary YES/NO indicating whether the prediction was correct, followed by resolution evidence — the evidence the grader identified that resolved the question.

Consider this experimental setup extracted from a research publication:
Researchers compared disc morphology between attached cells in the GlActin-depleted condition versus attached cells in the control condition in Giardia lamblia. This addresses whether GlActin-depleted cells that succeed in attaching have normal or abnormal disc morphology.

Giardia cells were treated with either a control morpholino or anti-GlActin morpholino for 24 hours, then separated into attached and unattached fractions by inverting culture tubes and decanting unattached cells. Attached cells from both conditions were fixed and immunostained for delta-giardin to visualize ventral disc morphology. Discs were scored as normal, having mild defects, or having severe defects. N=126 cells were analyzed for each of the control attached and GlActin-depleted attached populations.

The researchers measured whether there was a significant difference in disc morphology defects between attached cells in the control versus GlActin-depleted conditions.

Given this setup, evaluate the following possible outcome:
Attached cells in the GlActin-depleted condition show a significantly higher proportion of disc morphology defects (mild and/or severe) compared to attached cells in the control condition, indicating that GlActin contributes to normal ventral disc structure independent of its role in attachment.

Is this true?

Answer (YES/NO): NO